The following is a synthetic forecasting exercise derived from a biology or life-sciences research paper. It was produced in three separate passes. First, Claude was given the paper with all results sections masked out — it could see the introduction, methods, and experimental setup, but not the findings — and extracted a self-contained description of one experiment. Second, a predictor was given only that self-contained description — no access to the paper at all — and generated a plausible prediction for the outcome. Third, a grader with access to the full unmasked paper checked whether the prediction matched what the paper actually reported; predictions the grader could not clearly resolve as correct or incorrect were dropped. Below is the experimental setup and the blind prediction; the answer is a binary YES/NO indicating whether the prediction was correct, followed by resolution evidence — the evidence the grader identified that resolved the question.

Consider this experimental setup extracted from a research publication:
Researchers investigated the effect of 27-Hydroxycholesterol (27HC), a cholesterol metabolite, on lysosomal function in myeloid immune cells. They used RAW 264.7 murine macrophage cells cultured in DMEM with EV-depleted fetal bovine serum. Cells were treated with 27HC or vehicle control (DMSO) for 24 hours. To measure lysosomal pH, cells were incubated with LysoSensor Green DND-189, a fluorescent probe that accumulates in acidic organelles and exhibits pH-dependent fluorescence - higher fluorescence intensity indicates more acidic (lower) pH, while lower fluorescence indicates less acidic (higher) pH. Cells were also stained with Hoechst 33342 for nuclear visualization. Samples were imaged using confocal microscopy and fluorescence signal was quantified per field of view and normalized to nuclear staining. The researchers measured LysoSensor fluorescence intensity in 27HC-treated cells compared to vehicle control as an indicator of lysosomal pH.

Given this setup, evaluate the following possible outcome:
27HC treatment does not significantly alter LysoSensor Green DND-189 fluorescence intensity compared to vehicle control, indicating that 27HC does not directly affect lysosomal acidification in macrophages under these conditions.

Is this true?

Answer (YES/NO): NO